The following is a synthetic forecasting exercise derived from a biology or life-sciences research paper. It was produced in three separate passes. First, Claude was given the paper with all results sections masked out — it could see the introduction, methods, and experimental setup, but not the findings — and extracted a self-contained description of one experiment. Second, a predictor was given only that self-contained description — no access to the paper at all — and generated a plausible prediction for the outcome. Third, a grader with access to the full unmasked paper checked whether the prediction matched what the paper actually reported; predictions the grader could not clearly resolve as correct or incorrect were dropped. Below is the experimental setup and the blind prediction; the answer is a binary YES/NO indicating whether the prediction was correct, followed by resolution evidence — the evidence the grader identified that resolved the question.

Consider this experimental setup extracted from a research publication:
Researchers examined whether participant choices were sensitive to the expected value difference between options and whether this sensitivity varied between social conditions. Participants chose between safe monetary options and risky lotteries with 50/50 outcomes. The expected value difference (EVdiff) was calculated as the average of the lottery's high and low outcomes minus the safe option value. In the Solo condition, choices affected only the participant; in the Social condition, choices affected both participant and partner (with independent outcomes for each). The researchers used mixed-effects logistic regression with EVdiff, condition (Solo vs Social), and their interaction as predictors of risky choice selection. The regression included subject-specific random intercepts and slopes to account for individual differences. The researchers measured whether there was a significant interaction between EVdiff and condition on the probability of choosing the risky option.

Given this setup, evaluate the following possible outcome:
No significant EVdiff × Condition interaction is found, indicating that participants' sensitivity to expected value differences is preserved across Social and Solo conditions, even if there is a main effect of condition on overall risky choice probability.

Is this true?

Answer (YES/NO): YES